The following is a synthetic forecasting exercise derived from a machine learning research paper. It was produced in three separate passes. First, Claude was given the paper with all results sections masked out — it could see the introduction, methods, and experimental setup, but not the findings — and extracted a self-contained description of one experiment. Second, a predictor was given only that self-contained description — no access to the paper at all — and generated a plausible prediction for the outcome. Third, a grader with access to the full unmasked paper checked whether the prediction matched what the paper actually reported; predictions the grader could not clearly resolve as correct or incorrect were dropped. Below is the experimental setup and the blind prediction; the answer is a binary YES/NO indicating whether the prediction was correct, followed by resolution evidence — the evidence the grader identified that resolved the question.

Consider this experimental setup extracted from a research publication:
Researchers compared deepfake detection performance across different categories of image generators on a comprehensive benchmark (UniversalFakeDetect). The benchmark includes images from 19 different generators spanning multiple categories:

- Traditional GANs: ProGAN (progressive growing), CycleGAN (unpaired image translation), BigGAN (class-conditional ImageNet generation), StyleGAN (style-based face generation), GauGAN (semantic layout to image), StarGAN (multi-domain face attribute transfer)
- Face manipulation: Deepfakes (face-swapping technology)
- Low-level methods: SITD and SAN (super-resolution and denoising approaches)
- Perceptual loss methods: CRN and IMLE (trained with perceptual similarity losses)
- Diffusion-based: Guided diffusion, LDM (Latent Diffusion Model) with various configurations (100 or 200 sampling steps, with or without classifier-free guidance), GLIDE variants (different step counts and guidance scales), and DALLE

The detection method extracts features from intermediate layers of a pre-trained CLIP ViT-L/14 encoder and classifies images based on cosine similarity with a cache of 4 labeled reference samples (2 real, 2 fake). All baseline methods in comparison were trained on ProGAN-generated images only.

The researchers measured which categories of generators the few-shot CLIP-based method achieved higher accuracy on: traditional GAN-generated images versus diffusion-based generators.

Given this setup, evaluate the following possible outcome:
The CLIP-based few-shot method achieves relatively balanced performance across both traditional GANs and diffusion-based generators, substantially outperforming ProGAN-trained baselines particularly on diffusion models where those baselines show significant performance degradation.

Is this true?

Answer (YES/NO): NO